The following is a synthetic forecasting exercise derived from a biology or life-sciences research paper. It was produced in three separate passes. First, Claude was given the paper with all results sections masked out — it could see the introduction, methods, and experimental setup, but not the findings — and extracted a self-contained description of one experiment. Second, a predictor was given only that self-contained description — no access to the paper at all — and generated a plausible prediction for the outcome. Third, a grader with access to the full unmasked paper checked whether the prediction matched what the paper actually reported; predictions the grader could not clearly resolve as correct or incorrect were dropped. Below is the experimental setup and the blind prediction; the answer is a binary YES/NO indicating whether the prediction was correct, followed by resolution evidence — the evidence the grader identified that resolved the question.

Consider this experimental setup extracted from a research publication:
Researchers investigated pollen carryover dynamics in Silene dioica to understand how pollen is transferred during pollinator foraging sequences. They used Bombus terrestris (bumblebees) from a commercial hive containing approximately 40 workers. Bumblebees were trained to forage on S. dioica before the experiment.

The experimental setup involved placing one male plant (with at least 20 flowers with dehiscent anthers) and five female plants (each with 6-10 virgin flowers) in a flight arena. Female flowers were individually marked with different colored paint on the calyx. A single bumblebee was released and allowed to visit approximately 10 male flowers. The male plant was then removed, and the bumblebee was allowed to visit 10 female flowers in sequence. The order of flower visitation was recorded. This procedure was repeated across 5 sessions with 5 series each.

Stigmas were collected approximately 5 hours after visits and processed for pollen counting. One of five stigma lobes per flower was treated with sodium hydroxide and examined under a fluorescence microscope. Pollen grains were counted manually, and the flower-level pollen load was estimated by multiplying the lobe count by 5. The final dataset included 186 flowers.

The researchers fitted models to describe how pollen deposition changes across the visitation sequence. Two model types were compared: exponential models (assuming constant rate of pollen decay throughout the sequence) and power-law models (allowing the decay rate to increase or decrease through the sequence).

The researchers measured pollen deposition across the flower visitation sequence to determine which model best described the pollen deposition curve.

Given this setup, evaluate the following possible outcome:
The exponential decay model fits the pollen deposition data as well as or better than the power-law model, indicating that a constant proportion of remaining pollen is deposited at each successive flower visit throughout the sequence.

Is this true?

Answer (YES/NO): NO